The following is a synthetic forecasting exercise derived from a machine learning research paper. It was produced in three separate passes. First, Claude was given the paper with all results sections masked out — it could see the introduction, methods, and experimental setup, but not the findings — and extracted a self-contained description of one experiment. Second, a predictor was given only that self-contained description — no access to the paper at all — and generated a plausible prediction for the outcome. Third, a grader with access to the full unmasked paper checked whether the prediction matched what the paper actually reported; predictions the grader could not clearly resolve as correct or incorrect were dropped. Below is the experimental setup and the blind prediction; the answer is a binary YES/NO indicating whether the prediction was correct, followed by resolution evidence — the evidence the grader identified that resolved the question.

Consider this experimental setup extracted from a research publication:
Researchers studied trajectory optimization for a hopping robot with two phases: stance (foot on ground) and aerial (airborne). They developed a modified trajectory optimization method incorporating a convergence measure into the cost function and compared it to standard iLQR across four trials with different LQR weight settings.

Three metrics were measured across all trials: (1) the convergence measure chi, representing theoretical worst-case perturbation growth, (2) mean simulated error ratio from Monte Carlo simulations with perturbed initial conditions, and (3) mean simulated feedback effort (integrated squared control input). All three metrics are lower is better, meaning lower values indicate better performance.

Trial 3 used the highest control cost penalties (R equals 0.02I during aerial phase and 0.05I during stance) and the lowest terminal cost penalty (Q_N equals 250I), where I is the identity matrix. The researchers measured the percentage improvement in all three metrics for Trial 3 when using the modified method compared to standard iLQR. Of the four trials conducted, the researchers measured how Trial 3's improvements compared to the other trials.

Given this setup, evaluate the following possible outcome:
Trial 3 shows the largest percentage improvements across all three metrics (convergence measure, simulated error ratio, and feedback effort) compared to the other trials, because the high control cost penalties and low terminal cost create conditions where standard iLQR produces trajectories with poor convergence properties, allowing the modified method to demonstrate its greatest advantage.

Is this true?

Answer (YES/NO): NO